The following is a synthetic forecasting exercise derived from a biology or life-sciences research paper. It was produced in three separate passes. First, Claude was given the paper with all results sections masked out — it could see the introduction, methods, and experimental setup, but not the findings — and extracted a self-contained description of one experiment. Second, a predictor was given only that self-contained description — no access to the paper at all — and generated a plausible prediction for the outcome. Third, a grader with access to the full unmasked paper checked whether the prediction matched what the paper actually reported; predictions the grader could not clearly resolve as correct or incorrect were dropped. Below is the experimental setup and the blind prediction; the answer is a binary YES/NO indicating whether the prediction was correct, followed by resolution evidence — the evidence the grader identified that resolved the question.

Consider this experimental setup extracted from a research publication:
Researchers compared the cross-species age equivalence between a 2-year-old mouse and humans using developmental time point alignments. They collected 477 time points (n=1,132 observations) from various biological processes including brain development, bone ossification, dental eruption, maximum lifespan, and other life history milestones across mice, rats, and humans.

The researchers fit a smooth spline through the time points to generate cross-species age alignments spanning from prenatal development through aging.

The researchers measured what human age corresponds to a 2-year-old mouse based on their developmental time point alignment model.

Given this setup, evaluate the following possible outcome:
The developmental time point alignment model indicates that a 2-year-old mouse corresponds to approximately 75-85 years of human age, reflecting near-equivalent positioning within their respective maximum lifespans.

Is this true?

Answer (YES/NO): NO